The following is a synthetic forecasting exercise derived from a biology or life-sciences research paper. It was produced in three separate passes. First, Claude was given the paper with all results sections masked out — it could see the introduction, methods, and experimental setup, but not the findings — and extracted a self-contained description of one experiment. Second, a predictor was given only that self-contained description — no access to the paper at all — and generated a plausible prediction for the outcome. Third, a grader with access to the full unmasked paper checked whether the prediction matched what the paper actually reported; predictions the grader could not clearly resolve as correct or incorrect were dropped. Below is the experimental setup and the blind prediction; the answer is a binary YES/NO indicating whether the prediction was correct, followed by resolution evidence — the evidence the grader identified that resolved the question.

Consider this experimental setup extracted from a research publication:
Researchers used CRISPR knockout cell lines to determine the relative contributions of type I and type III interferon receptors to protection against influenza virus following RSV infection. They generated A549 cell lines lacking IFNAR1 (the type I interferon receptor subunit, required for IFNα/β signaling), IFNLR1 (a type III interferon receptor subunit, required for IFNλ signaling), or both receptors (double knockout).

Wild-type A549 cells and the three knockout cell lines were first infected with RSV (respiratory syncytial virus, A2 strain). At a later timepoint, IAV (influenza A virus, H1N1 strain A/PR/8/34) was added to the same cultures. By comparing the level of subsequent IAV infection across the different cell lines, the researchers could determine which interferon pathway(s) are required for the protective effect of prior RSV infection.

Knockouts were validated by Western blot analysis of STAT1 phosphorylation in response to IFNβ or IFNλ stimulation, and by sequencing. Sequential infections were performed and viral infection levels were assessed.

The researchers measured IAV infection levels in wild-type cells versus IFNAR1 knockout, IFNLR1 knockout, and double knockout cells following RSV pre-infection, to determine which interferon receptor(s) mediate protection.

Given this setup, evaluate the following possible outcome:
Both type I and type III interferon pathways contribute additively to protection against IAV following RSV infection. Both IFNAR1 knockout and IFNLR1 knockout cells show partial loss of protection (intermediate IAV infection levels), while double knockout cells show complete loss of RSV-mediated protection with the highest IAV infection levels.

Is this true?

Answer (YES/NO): YES